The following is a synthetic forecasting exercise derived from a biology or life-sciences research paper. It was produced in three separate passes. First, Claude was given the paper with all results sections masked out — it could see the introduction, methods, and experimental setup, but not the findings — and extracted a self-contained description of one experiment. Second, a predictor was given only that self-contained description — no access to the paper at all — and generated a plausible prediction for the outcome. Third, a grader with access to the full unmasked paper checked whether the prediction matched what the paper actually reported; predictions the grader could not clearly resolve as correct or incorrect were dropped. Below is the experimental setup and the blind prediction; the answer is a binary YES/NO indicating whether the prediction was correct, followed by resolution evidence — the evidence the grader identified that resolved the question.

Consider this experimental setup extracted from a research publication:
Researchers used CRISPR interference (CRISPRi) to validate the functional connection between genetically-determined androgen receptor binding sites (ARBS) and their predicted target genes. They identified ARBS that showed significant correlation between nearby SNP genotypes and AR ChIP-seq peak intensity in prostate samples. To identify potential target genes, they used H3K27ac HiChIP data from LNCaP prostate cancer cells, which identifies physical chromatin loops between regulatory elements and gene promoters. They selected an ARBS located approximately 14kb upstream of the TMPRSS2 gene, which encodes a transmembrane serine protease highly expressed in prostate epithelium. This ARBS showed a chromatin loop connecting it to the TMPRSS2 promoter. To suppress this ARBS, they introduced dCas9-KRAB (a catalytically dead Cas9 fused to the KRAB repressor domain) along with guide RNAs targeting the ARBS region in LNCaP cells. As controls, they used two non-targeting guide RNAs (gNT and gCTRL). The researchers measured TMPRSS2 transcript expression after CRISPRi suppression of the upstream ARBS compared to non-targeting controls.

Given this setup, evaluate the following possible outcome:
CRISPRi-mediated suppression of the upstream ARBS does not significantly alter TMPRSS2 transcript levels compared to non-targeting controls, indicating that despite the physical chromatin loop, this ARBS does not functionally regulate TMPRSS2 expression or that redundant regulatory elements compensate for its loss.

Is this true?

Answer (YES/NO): NO